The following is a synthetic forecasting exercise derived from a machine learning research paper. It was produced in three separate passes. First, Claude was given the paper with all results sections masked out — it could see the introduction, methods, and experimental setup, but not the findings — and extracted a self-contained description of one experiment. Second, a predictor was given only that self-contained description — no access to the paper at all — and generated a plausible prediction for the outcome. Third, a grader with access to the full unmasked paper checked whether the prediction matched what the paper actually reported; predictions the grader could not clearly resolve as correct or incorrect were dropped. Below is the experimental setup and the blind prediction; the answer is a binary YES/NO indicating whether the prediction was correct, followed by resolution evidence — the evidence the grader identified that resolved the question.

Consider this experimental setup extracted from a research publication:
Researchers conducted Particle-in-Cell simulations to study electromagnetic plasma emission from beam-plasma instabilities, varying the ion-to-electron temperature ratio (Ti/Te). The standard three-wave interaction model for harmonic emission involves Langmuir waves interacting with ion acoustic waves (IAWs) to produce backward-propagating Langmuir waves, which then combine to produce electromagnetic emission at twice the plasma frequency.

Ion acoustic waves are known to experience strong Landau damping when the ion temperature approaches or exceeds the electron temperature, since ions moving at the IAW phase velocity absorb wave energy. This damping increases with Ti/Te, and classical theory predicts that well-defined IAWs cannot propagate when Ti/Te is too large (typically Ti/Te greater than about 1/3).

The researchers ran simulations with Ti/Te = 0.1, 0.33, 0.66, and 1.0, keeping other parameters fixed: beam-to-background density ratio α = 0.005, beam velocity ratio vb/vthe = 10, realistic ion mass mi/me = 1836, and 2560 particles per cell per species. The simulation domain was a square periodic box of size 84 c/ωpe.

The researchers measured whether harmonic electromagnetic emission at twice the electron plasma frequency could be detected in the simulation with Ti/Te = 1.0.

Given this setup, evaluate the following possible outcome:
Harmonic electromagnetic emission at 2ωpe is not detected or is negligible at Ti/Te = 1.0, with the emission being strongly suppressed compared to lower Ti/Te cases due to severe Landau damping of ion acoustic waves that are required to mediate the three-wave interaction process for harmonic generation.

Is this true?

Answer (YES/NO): NO